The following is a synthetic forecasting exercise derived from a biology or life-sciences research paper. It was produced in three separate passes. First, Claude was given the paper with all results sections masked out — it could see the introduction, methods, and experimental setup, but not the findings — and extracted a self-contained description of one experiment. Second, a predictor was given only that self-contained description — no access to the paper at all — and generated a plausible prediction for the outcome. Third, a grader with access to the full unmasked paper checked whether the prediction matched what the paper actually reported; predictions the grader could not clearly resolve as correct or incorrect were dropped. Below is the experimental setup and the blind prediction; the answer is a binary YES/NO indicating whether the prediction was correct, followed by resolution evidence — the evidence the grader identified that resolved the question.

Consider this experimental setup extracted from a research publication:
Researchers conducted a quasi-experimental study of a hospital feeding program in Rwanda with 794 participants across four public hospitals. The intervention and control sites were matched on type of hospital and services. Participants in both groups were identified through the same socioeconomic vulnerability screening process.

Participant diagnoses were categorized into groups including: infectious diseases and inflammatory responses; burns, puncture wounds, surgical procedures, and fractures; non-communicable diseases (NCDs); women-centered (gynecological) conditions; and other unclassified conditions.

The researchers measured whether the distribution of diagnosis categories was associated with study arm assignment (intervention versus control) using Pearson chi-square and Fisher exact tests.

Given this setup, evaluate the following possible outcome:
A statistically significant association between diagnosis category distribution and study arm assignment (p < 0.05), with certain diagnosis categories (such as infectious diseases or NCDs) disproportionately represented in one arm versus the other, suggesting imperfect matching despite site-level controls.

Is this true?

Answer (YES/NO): YES